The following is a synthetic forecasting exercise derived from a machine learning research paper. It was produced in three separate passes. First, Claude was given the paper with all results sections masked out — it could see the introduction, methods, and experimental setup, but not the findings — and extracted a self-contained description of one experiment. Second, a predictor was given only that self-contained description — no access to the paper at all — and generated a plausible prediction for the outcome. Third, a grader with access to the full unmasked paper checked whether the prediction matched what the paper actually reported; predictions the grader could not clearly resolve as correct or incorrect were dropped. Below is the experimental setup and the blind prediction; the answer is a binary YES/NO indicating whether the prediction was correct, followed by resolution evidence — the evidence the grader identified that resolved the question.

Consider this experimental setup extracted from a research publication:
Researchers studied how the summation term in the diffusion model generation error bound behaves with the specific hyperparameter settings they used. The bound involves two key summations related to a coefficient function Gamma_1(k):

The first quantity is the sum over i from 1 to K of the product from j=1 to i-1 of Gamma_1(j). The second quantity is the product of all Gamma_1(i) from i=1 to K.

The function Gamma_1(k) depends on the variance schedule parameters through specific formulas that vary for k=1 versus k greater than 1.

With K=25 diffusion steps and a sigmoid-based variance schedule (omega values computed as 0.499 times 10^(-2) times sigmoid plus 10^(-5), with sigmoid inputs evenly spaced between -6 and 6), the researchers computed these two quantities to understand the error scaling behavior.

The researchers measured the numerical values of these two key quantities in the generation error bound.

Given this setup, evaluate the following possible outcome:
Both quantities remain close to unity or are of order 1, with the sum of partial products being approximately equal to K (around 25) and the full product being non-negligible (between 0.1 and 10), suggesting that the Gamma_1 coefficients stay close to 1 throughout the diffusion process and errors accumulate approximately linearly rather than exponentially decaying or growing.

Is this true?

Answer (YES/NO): NO